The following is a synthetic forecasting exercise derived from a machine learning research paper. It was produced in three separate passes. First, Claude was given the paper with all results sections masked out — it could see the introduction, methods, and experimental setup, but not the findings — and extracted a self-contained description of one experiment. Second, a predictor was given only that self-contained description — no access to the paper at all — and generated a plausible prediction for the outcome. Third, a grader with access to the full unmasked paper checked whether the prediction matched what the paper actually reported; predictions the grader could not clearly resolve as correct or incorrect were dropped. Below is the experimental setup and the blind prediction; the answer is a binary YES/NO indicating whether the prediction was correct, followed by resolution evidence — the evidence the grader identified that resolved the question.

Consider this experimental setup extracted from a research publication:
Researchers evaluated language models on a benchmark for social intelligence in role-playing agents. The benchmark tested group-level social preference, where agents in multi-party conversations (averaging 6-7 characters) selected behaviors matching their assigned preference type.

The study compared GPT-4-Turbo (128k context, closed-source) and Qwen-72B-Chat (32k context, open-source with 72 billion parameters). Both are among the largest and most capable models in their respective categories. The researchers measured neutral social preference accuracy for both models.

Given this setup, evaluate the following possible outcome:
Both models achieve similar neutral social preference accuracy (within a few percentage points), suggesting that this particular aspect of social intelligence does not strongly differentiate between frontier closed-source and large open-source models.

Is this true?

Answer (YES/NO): NO